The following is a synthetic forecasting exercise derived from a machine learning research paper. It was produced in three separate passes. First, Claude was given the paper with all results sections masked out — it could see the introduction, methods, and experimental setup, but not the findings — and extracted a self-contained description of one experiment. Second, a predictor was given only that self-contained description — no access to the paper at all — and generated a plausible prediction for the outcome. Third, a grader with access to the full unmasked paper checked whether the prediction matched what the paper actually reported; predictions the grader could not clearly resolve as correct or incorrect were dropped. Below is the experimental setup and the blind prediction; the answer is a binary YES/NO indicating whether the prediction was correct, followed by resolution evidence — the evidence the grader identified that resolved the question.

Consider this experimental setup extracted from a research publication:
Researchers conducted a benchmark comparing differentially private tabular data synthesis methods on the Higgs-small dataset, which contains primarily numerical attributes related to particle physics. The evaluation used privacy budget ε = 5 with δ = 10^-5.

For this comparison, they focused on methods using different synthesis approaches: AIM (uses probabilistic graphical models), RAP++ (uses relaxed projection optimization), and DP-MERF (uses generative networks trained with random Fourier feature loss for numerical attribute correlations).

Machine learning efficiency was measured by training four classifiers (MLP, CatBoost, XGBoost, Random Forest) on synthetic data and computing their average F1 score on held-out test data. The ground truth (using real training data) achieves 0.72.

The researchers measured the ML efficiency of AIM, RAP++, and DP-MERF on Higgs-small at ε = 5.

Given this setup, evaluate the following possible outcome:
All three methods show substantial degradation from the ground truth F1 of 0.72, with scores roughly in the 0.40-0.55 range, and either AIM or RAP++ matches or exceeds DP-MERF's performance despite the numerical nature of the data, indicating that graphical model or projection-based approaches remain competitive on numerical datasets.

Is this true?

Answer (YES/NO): NO